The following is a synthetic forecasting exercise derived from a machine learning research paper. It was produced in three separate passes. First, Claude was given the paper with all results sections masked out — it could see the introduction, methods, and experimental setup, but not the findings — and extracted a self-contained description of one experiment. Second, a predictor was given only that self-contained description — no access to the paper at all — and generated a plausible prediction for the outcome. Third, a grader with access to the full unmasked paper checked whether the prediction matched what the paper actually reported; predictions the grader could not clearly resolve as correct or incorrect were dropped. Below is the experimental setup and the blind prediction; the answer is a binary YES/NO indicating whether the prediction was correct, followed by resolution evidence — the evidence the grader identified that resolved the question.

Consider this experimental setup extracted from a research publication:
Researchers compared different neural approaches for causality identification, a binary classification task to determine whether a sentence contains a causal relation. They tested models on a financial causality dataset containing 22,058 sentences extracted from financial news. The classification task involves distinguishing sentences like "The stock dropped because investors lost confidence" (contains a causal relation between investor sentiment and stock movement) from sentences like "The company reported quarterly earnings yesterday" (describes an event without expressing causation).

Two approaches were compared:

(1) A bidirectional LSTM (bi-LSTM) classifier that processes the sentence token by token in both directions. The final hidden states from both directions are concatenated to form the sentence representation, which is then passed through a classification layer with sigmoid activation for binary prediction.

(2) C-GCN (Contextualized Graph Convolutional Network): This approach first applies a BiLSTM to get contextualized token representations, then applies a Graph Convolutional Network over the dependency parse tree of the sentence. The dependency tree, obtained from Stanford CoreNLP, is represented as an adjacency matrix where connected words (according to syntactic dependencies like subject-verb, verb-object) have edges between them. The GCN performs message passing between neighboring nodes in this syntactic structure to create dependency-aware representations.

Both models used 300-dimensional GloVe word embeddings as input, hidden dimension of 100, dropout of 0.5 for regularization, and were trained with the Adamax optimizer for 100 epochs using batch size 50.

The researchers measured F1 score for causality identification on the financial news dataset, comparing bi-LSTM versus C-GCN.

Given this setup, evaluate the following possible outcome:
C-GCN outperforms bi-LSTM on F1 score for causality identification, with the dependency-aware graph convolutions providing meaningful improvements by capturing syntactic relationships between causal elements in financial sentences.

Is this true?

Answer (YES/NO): NO